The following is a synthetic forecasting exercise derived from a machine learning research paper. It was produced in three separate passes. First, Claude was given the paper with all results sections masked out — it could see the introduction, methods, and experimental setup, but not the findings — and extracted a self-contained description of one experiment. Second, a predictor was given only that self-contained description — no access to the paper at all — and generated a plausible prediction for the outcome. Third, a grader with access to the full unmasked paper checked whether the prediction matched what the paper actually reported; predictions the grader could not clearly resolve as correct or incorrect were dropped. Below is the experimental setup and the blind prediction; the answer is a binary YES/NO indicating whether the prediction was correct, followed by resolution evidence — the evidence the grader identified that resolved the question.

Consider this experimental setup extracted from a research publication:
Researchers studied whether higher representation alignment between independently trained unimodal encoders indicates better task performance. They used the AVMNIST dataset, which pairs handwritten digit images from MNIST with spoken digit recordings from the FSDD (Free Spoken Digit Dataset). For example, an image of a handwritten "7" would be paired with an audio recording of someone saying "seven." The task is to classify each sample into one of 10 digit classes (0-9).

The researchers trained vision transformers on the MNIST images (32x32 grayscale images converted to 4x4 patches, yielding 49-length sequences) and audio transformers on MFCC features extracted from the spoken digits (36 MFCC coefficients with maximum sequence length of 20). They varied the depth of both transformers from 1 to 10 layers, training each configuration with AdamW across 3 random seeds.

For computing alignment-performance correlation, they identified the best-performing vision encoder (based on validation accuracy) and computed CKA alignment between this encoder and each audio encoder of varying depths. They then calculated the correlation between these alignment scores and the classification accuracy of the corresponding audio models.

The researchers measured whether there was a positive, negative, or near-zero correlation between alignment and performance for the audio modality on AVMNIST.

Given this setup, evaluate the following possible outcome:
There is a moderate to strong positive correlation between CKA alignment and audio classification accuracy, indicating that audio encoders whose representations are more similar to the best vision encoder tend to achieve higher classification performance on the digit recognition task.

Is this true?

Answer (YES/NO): YES